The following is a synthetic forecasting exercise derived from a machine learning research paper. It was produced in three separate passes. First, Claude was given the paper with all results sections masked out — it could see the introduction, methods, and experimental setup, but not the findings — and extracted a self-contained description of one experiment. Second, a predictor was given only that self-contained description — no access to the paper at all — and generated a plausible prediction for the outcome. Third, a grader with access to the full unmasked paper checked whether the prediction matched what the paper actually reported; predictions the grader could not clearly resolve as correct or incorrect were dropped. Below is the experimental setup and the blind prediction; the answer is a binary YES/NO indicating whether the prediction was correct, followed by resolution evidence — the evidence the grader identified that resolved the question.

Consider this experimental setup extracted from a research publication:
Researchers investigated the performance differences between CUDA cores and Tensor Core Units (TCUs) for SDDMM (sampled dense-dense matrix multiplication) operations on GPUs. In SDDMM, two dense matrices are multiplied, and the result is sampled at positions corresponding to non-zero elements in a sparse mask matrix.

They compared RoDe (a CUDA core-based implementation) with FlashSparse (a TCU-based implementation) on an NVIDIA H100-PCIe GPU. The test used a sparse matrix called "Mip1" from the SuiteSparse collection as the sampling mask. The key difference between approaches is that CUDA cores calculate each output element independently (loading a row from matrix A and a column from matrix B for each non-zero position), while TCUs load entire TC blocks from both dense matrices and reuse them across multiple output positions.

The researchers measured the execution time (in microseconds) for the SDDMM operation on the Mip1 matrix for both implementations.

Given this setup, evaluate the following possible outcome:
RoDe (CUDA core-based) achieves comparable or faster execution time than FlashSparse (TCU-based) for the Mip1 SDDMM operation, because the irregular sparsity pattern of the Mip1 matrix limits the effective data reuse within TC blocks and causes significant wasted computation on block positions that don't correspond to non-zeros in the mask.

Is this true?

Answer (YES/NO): NO